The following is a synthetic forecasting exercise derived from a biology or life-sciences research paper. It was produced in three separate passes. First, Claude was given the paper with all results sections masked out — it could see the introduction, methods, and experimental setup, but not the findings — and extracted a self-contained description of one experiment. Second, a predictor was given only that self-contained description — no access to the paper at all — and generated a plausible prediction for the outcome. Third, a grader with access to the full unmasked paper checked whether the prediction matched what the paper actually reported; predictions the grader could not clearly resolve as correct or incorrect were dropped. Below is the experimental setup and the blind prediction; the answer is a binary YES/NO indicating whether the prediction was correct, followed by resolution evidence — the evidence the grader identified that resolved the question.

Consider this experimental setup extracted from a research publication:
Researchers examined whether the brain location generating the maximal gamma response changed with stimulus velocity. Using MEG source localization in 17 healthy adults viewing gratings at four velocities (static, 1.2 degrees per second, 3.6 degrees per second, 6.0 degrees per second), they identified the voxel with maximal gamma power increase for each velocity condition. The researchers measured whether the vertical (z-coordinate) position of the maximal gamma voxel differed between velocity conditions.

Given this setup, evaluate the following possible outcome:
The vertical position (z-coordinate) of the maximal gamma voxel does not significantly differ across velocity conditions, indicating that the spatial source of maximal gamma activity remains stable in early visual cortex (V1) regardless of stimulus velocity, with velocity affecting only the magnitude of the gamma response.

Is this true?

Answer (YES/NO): NO